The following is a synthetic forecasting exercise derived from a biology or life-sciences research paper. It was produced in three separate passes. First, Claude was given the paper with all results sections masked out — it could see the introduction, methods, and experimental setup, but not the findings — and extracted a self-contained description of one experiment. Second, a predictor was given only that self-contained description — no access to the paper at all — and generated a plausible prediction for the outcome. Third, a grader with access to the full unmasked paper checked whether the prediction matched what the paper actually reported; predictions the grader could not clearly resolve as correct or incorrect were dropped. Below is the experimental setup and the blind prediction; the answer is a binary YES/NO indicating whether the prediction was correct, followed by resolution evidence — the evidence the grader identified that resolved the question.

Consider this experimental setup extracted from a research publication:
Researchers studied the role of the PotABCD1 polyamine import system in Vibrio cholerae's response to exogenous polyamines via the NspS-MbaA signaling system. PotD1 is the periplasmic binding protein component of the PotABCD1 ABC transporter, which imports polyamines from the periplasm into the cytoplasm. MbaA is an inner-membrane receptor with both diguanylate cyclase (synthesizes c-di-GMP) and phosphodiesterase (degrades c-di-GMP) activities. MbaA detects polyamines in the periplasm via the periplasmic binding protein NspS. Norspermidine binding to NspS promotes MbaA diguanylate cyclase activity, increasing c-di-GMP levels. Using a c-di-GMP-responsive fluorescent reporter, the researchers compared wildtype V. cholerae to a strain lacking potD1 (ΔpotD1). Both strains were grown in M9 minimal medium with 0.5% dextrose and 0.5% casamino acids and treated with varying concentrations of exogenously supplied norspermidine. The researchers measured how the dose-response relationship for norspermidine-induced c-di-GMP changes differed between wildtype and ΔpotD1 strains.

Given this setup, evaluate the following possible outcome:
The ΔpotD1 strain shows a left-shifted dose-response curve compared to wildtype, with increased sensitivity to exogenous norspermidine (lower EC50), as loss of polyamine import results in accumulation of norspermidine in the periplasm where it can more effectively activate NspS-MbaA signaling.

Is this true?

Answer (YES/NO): NO